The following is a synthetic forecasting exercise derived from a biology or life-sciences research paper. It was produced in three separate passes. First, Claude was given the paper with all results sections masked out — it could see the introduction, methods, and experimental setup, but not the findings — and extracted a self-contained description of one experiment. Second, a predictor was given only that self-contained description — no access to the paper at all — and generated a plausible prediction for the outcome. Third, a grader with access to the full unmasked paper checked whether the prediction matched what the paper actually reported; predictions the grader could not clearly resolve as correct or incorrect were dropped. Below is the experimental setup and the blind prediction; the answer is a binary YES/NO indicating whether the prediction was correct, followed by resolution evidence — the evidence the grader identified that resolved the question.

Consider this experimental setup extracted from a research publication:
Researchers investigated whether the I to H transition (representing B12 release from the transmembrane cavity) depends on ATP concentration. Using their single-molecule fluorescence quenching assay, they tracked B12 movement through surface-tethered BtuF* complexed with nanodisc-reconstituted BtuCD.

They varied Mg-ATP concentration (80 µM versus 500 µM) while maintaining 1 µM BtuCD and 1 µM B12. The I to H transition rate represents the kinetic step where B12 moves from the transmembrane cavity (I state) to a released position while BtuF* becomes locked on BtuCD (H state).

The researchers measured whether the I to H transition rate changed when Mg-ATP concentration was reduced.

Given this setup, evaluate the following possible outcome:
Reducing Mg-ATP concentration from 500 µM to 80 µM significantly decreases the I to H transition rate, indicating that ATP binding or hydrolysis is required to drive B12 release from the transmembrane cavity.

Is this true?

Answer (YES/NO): NO